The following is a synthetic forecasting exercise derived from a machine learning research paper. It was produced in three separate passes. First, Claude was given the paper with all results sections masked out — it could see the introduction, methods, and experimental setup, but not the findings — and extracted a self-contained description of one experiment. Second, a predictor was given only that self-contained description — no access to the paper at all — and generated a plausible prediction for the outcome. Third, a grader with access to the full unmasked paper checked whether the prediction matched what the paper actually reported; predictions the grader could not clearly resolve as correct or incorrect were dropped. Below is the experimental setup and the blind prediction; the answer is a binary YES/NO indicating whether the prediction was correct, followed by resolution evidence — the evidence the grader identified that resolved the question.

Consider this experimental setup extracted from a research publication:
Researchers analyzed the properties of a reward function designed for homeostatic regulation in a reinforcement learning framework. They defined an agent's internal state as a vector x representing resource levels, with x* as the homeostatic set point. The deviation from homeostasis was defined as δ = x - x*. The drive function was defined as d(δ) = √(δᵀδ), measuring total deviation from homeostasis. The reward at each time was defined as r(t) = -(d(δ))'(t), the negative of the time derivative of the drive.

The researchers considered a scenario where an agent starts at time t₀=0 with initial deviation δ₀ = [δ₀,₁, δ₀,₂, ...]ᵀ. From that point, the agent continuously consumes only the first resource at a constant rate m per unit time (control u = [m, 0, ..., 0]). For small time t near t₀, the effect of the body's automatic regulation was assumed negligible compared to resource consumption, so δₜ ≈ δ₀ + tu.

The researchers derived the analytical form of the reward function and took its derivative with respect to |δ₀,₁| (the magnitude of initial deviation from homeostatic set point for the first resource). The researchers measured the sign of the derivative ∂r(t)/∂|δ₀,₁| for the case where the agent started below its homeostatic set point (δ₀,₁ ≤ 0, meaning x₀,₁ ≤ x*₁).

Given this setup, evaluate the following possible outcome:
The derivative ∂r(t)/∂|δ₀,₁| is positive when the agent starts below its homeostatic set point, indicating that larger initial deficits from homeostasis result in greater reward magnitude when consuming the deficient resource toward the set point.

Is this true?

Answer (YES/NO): YES